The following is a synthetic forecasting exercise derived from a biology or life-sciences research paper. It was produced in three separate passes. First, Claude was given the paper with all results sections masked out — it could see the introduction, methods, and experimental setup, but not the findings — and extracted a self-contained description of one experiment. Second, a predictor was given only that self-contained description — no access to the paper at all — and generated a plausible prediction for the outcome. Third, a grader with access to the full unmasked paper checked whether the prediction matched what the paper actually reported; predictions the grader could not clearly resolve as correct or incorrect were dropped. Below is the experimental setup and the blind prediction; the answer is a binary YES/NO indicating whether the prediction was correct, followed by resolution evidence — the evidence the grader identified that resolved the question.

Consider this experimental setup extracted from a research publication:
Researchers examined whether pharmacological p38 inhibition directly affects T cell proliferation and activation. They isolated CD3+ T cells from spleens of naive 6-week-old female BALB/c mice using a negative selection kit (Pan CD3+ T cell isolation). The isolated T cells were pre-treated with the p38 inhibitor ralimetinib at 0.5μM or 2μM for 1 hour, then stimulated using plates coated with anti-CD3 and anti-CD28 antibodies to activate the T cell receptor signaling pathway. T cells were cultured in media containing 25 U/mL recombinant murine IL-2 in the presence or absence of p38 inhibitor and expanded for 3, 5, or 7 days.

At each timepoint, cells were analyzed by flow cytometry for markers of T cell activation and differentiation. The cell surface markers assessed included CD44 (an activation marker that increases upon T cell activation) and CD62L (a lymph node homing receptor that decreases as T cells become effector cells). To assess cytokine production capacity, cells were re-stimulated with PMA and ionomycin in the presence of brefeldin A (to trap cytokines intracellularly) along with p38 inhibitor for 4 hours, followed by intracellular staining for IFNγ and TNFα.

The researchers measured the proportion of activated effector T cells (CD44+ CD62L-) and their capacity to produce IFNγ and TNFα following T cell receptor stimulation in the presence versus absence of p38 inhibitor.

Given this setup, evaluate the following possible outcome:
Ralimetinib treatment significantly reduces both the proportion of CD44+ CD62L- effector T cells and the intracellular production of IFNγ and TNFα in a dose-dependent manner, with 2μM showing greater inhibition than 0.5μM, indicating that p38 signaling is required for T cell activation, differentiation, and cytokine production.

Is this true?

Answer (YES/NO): NO